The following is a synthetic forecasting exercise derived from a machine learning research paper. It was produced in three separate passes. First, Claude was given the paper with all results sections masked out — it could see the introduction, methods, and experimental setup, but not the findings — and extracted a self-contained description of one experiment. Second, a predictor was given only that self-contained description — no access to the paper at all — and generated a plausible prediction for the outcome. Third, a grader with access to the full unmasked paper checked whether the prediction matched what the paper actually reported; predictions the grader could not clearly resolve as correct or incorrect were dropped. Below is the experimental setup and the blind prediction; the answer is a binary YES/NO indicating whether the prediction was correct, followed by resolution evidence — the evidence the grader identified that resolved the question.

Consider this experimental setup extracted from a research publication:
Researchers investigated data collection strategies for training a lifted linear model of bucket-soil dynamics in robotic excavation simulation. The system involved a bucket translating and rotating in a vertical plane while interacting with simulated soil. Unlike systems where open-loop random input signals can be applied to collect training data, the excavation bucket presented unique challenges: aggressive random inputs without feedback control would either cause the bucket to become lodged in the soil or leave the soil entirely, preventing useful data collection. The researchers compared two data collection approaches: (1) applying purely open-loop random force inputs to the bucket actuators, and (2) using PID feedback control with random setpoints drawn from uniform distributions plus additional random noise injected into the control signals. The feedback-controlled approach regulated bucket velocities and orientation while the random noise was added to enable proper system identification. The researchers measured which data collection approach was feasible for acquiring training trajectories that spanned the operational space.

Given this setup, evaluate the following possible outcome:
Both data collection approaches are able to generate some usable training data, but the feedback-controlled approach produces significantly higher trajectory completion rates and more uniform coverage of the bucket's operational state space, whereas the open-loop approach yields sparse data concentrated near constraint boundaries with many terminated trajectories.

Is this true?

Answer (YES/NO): NO